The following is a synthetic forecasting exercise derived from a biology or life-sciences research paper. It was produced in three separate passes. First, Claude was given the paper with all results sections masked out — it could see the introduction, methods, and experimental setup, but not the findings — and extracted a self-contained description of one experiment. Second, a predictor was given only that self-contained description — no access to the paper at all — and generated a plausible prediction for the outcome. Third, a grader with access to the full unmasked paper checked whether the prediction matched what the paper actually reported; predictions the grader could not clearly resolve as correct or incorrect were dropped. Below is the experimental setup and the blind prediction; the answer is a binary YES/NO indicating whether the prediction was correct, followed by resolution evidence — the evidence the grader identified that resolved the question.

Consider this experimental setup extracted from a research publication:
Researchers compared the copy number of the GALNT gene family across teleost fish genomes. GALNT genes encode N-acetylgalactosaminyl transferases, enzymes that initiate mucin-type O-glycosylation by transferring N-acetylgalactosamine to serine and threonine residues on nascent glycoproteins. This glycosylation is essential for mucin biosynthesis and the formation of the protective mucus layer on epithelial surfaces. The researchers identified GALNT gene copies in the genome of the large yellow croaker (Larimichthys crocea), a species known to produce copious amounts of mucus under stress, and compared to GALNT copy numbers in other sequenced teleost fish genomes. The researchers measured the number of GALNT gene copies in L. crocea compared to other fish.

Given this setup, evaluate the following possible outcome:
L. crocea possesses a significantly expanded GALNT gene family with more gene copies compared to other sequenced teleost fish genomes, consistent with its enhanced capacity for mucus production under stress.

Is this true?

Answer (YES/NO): YES